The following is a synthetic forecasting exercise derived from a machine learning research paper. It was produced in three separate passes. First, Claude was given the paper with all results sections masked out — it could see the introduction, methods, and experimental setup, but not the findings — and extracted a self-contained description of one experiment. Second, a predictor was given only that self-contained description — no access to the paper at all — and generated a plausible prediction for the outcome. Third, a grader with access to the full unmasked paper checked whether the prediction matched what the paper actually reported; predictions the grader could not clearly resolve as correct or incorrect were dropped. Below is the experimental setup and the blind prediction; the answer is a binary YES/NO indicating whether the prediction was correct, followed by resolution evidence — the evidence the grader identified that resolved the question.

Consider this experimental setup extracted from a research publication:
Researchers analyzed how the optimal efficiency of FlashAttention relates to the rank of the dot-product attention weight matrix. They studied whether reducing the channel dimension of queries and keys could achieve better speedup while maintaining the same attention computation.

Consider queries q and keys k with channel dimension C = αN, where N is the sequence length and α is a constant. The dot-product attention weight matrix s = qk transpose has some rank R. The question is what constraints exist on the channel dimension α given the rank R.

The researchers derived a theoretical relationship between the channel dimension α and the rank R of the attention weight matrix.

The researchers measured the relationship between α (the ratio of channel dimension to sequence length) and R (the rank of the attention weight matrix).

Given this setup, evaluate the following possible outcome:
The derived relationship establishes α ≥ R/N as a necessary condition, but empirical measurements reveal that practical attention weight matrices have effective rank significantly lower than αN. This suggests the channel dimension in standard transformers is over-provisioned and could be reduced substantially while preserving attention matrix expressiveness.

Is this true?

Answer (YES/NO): NO